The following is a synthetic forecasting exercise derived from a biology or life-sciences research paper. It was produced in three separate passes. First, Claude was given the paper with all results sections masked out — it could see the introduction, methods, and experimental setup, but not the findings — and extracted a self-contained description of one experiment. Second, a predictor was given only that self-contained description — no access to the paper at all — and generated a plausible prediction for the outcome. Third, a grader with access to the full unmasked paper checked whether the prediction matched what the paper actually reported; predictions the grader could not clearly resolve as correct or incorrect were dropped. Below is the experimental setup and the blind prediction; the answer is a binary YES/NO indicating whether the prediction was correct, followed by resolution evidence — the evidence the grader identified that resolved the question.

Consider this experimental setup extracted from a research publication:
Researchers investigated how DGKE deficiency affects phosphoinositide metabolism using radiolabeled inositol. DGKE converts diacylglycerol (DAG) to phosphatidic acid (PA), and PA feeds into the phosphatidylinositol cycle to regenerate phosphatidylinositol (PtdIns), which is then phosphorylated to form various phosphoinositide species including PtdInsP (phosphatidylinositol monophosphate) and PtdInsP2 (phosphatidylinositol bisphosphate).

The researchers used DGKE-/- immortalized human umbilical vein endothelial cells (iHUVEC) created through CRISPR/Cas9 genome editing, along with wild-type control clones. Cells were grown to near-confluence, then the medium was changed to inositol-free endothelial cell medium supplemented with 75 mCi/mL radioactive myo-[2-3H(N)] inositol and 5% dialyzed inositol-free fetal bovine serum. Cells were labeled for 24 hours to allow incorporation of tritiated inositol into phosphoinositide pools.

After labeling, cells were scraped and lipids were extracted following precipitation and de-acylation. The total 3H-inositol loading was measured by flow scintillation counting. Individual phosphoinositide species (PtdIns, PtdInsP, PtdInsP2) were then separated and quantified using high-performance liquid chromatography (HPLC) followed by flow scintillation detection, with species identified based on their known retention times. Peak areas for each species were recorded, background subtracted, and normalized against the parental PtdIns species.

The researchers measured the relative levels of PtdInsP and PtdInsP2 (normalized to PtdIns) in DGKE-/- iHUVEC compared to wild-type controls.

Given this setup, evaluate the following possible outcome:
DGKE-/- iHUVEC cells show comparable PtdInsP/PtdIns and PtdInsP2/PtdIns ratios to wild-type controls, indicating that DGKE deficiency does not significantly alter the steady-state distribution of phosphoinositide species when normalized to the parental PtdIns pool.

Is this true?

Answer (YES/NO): NO